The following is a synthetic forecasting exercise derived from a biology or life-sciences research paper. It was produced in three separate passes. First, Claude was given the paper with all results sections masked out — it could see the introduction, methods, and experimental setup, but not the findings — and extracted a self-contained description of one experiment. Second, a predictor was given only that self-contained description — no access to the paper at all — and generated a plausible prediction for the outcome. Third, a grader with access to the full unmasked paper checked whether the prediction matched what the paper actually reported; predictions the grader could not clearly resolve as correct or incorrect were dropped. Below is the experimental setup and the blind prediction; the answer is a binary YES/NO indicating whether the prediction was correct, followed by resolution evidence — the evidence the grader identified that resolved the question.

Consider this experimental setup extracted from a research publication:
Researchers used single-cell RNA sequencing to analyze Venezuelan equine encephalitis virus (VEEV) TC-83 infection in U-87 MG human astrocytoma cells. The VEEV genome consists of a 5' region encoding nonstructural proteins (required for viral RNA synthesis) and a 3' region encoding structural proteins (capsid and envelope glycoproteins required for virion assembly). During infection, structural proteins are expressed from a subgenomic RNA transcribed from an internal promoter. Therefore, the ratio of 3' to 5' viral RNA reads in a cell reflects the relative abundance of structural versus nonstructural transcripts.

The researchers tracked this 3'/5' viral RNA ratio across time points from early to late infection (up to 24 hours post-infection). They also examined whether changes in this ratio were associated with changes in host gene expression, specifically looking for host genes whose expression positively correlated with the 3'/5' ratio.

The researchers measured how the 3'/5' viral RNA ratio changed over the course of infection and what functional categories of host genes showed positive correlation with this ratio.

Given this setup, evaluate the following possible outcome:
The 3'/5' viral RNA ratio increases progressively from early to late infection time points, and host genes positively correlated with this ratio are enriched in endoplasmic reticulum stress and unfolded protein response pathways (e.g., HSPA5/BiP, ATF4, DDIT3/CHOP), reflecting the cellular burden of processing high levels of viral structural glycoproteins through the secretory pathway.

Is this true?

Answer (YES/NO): NO